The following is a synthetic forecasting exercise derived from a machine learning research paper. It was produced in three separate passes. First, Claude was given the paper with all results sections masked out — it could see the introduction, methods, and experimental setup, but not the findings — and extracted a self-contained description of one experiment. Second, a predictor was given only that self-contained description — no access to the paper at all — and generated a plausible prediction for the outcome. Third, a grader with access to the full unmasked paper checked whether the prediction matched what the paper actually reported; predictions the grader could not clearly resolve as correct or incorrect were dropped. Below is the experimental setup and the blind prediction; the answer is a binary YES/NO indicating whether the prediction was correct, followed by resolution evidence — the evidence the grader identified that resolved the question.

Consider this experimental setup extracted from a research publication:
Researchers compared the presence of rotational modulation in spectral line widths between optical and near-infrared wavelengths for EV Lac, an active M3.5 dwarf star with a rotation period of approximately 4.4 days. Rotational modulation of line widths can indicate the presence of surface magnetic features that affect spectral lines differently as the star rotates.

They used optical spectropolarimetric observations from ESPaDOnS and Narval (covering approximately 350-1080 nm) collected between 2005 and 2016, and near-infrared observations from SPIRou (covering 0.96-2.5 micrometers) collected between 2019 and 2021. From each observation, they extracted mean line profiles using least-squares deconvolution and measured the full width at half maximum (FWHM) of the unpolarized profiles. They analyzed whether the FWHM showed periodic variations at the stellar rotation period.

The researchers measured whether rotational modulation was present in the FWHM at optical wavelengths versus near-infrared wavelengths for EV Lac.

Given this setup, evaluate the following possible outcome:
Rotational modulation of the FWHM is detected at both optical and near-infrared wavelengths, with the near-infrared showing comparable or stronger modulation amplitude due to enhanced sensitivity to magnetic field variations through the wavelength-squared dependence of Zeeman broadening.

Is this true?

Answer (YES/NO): NO